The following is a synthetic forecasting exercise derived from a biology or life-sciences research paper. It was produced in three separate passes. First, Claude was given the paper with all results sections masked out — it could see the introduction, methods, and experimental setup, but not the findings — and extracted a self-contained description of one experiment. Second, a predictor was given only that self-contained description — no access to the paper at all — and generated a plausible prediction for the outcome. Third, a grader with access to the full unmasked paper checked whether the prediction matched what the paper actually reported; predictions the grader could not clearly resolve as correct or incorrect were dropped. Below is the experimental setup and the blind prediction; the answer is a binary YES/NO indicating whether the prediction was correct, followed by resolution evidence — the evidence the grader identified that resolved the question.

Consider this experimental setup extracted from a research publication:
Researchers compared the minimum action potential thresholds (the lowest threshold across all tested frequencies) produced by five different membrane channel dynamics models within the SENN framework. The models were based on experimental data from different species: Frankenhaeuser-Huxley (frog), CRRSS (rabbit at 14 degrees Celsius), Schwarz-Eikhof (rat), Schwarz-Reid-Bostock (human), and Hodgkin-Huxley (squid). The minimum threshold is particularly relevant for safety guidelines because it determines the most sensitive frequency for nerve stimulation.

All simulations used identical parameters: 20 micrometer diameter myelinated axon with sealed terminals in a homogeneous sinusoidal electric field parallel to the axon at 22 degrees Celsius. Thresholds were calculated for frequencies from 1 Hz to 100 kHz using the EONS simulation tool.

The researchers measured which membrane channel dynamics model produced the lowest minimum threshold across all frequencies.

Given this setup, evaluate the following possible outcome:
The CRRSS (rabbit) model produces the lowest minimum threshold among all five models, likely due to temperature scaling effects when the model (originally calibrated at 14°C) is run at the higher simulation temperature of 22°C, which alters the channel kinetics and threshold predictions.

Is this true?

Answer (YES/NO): NO